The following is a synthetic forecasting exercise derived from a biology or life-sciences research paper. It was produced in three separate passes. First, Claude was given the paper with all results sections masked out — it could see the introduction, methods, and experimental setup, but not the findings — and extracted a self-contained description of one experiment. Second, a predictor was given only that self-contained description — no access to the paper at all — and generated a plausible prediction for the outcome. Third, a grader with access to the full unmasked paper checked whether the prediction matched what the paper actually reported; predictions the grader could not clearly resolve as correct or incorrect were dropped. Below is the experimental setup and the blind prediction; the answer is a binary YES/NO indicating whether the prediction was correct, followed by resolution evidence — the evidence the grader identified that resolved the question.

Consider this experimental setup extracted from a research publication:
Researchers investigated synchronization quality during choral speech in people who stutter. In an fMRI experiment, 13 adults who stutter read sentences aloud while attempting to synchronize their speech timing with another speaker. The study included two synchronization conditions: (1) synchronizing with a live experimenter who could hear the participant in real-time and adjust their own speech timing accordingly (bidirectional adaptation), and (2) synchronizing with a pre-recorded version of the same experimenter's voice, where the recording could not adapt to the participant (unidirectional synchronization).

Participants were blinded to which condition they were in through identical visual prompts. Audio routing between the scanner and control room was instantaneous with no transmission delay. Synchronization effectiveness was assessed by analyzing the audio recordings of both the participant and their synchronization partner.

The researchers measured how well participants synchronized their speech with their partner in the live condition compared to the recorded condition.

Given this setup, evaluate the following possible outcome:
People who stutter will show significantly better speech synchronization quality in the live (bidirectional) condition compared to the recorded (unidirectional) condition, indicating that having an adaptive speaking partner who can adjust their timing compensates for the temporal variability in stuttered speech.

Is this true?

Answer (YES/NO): YES